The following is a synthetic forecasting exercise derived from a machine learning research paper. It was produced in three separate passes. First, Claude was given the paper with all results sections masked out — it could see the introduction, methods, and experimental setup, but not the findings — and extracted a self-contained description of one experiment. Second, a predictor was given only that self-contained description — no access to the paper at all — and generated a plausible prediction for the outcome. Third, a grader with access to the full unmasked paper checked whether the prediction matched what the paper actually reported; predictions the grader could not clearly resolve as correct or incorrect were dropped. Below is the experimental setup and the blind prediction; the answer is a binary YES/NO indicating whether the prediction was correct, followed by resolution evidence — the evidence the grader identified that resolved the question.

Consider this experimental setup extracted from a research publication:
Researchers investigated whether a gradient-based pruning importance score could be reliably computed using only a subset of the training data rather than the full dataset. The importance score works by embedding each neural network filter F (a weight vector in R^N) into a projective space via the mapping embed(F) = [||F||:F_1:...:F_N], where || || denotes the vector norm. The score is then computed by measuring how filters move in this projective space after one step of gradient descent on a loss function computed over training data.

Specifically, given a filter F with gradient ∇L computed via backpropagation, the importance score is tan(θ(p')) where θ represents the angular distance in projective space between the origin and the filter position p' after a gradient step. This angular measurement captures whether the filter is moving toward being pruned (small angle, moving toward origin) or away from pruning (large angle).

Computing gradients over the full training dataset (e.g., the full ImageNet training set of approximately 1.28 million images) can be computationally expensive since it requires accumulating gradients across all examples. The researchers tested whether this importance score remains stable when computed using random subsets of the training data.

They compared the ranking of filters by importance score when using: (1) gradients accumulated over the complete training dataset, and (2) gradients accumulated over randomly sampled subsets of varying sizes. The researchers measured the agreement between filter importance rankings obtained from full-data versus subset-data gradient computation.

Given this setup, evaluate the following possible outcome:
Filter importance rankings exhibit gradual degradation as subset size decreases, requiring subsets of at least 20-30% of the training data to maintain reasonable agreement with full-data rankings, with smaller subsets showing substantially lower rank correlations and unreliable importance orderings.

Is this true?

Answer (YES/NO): NO